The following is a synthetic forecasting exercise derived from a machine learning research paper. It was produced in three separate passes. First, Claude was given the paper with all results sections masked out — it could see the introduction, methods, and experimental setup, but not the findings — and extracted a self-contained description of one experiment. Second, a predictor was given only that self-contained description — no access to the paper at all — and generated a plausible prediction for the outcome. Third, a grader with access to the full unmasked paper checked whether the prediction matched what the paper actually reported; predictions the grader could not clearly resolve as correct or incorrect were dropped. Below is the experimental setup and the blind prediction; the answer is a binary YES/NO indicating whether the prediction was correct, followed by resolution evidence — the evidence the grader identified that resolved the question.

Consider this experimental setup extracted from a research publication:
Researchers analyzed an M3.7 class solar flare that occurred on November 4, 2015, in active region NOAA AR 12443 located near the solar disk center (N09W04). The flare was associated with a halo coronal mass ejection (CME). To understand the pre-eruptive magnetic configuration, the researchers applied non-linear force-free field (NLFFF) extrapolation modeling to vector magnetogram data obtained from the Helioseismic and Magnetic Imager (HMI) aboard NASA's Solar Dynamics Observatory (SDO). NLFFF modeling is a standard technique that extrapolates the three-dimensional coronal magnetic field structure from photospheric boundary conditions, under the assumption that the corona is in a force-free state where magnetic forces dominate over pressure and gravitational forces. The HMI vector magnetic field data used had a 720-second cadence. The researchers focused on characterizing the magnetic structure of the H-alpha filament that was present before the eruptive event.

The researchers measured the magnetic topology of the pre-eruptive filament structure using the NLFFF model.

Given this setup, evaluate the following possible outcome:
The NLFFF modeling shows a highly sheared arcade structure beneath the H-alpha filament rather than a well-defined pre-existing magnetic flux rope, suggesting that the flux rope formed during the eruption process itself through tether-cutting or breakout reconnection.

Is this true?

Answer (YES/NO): NO